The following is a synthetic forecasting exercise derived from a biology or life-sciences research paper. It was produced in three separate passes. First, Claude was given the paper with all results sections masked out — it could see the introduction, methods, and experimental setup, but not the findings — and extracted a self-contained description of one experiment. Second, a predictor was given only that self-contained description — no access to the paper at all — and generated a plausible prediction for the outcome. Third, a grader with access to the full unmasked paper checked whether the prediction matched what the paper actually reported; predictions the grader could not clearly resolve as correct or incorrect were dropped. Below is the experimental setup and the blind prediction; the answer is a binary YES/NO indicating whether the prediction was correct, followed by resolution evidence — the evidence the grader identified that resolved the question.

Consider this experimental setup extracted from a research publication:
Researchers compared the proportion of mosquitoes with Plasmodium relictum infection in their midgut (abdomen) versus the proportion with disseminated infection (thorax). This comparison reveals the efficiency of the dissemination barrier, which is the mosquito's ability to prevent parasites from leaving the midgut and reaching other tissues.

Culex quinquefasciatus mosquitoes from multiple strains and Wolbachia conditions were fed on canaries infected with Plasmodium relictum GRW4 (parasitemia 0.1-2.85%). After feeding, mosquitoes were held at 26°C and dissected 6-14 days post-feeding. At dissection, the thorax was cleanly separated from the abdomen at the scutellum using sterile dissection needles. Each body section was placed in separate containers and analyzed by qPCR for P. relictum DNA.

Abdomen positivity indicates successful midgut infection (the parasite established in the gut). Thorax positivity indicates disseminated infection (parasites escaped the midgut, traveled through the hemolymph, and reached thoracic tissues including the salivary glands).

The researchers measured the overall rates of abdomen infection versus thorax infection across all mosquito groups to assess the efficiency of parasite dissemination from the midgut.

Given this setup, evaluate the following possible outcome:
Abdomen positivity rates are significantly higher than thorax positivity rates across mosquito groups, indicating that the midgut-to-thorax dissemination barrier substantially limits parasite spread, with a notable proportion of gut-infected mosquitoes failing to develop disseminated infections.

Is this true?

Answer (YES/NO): YES